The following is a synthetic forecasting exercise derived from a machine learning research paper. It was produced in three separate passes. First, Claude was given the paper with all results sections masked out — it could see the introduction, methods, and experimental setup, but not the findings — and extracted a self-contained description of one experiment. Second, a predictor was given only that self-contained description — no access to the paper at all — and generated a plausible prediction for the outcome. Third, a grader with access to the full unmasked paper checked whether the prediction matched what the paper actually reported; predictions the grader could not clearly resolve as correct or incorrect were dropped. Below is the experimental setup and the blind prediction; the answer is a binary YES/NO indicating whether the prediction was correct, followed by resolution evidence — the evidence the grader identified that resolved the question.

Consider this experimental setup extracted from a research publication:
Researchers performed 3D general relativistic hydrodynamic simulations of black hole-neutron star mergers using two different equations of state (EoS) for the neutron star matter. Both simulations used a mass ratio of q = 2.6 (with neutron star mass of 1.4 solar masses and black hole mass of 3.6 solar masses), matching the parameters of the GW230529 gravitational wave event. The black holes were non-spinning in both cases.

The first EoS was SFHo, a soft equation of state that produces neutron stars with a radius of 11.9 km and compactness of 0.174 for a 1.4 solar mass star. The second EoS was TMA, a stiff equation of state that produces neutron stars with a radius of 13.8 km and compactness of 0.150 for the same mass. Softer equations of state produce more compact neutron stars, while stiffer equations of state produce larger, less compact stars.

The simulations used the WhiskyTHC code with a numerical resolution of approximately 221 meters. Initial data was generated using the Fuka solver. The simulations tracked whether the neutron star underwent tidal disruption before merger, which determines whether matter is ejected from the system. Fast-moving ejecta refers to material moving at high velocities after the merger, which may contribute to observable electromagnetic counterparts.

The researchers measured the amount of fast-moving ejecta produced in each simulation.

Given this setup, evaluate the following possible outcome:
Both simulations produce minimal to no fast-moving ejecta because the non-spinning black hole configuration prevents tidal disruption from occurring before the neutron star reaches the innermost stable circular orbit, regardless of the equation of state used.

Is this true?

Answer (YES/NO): NO